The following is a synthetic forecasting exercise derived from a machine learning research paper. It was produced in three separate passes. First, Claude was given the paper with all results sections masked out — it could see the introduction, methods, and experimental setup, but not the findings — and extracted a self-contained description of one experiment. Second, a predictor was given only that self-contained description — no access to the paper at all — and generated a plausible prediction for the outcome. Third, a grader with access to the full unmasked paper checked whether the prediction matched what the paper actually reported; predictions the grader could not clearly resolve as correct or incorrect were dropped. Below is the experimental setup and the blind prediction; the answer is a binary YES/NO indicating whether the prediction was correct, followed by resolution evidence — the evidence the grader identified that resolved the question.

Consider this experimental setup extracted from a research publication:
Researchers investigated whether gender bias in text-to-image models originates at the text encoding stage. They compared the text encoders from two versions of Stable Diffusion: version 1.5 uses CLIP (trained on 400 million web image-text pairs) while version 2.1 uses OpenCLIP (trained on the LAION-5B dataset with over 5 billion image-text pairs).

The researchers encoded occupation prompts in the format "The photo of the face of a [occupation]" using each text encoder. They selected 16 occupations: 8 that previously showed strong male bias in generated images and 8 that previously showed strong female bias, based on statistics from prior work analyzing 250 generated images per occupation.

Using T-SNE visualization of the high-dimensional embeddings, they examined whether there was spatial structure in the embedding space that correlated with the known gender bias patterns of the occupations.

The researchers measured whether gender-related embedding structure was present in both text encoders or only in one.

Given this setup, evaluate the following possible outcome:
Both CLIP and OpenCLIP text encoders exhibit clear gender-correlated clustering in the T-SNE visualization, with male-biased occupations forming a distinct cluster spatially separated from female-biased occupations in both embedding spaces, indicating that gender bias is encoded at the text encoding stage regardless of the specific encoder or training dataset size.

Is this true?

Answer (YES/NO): YES